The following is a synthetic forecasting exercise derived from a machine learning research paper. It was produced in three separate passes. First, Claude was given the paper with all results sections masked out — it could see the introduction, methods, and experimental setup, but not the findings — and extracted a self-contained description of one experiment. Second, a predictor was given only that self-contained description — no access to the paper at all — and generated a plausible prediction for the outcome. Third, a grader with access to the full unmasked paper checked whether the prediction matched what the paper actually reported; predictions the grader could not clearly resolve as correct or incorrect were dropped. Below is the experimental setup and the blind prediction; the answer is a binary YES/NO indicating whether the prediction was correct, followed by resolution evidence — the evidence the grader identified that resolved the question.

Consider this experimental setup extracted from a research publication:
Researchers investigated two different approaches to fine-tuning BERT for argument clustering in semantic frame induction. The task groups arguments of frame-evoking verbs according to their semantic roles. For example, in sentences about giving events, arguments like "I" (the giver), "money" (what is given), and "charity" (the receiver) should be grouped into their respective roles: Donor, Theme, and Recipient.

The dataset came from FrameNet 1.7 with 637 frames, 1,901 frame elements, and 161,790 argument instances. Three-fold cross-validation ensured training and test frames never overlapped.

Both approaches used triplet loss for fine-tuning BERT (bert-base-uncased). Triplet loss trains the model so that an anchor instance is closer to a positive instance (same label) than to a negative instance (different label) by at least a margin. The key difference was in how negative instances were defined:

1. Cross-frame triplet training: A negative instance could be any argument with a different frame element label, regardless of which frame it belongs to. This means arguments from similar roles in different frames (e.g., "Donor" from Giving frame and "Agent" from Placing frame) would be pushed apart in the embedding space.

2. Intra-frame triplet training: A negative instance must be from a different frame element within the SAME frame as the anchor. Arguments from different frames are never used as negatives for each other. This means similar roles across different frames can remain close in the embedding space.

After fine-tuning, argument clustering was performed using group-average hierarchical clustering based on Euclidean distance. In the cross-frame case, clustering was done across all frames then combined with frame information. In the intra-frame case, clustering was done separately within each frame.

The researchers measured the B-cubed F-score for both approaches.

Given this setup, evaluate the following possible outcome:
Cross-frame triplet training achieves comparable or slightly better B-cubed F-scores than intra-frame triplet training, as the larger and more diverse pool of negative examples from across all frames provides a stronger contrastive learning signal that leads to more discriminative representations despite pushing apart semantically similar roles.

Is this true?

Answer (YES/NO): NO